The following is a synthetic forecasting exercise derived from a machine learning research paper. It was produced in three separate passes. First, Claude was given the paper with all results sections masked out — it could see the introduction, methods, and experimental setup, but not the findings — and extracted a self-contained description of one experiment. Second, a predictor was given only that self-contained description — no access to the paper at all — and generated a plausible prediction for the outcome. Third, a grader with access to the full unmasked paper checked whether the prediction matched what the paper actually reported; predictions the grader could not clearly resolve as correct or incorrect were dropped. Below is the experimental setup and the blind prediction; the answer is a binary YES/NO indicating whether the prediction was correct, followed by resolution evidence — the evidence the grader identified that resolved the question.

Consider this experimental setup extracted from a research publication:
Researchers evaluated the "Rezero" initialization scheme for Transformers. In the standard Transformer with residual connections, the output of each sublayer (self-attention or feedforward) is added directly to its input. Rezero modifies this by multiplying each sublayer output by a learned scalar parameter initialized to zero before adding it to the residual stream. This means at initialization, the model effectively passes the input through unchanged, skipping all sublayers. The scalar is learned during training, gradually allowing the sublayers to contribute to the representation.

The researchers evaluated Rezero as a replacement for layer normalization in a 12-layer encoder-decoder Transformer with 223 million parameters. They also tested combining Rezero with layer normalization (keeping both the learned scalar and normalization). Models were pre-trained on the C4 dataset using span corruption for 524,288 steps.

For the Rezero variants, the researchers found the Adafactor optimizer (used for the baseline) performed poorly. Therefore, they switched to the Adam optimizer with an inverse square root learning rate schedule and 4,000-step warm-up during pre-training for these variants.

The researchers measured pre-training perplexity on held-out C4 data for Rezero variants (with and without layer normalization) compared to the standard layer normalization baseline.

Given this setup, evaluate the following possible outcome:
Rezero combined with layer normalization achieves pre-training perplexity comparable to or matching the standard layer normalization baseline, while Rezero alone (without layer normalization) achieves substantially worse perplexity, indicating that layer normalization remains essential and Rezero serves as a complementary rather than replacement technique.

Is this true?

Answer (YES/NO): NO